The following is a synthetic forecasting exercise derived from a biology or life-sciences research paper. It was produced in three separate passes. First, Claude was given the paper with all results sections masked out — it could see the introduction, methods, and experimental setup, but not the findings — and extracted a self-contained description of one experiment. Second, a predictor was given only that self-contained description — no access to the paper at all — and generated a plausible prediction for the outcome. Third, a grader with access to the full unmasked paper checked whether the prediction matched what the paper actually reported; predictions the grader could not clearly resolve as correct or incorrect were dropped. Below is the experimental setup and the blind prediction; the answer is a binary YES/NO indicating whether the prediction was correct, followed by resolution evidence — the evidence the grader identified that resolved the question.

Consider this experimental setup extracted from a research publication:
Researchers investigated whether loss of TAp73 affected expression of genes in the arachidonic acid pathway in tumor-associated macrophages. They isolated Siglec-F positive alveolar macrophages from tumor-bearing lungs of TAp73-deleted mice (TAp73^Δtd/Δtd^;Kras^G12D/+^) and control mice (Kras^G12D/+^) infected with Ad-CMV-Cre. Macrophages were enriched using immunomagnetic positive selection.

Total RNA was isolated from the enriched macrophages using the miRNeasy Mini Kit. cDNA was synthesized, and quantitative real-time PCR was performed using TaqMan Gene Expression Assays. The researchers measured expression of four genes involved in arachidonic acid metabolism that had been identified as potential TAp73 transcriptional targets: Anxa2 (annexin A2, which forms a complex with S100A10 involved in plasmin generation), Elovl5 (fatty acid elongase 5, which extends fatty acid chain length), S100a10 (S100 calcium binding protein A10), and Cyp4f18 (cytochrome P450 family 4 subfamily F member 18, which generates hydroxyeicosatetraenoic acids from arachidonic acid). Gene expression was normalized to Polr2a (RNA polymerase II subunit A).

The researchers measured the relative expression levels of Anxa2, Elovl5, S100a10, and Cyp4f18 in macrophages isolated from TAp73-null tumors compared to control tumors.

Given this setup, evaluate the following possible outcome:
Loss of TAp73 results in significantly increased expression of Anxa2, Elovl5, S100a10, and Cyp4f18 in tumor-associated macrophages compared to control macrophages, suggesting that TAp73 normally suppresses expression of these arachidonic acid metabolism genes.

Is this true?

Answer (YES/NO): NO